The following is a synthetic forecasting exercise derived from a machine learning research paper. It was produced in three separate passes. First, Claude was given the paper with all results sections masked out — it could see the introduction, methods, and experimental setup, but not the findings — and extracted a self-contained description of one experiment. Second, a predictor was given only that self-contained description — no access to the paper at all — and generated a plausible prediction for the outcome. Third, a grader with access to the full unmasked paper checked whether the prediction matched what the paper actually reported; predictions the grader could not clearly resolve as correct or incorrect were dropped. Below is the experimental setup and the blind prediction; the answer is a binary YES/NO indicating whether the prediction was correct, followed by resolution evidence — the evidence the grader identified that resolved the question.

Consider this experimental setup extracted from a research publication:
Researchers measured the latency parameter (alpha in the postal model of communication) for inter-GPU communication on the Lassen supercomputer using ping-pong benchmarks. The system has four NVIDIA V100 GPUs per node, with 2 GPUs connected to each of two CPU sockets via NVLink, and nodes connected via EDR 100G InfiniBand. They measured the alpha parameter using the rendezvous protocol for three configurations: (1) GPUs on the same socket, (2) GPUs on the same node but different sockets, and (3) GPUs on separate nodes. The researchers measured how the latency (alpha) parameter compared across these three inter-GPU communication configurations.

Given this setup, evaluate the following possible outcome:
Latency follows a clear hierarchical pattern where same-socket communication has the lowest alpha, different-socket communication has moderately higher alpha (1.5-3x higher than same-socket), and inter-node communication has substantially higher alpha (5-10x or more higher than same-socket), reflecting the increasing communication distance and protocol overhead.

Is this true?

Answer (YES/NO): NO